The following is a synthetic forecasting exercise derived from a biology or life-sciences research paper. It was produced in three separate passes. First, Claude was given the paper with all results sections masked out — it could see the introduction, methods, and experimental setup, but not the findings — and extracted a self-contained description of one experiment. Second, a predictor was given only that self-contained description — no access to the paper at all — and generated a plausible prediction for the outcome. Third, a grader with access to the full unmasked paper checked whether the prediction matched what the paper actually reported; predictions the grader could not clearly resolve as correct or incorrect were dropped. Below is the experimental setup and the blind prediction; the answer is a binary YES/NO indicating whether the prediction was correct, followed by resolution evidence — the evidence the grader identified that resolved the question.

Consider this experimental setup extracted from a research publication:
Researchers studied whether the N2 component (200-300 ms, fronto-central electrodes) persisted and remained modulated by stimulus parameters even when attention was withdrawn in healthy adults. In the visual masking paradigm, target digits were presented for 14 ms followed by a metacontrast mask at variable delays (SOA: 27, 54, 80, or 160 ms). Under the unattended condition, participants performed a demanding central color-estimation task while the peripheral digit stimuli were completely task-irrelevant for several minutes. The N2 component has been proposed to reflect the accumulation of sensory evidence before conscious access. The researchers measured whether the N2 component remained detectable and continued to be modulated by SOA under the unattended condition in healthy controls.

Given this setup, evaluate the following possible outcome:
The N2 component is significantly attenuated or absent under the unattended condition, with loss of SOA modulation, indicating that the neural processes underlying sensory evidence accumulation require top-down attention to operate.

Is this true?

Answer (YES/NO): NO